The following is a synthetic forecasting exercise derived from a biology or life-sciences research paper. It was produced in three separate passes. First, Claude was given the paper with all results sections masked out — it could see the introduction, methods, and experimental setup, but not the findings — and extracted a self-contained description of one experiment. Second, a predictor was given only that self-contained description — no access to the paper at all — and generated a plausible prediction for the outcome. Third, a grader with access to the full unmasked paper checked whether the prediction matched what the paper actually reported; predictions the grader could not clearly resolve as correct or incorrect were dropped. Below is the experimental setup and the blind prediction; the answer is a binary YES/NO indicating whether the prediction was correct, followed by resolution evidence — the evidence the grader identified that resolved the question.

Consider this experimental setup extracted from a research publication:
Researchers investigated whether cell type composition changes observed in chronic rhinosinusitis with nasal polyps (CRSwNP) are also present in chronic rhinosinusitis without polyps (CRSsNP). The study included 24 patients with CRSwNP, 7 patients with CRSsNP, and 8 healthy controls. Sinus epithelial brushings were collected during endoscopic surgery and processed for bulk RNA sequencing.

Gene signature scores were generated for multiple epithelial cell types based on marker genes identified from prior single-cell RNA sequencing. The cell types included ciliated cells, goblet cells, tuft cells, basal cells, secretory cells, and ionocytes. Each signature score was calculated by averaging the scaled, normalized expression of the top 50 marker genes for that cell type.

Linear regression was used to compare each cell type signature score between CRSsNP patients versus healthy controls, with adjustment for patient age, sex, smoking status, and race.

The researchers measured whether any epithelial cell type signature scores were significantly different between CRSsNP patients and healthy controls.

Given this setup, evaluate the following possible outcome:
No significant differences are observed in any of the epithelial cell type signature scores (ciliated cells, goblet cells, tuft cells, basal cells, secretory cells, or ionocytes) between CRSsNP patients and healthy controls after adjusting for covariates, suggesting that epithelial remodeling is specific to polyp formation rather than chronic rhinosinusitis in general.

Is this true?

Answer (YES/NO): YES